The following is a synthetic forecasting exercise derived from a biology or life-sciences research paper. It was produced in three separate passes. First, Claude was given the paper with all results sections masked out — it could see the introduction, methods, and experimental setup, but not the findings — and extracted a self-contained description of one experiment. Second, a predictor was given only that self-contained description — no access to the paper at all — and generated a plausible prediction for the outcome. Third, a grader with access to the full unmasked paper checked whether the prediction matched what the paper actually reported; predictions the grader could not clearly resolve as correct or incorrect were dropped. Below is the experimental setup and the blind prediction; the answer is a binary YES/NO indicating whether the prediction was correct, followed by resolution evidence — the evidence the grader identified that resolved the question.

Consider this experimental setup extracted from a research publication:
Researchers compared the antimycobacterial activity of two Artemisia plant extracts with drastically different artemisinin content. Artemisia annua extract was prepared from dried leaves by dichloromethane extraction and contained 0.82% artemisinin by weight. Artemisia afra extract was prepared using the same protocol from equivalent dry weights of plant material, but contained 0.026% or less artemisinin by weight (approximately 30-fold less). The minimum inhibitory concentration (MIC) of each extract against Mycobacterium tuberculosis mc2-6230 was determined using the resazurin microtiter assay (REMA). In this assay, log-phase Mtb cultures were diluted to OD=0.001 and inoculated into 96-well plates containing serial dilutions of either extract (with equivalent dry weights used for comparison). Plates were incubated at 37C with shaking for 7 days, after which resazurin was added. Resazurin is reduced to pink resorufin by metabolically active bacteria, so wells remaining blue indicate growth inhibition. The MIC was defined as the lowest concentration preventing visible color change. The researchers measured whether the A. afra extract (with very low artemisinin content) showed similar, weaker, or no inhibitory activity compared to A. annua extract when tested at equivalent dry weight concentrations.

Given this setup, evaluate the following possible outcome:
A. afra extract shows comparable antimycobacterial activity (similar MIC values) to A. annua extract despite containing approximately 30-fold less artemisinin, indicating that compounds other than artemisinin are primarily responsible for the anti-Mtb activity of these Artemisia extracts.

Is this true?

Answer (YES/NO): YES